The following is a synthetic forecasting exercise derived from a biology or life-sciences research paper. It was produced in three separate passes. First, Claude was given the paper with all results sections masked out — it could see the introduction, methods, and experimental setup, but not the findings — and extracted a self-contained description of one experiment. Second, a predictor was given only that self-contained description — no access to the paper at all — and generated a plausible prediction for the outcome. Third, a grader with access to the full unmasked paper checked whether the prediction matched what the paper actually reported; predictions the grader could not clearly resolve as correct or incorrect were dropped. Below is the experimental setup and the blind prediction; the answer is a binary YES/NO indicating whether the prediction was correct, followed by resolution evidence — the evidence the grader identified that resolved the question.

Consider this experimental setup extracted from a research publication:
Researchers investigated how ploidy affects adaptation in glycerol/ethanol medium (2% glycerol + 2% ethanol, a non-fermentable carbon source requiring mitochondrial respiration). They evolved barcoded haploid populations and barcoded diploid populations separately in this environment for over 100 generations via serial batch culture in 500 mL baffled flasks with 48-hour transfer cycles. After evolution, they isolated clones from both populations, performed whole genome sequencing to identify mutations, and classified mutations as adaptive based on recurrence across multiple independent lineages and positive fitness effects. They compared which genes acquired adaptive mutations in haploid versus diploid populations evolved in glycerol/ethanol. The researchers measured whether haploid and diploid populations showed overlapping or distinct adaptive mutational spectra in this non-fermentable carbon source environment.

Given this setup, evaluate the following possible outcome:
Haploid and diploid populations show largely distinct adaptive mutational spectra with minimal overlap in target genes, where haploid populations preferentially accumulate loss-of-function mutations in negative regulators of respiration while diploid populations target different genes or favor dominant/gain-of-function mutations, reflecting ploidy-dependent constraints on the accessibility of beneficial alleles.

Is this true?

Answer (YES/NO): NO